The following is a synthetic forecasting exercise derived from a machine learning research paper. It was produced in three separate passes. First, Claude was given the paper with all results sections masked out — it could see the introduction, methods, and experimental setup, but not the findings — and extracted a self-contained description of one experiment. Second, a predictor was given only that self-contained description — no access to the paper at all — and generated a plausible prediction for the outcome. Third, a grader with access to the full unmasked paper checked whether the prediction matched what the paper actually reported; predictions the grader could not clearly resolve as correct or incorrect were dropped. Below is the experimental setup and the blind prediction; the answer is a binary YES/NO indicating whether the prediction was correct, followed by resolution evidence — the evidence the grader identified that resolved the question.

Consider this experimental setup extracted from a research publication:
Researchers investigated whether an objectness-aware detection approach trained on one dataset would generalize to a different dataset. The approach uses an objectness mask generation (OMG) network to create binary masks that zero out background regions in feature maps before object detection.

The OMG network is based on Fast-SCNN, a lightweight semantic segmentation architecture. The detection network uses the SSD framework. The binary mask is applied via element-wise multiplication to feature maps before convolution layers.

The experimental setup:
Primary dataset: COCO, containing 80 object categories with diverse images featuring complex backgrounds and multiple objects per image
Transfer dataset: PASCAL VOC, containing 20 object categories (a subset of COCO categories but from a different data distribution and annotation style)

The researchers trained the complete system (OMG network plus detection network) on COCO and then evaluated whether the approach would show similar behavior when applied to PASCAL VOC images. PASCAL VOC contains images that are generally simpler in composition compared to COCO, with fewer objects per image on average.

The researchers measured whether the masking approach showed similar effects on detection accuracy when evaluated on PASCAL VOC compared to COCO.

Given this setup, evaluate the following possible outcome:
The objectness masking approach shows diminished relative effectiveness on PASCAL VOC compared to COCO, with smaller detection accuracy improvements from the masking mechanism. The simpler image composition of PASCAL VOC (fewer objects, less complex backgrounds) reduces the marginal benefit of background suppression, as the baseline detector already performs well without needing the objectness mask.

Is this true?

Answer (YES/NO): NO